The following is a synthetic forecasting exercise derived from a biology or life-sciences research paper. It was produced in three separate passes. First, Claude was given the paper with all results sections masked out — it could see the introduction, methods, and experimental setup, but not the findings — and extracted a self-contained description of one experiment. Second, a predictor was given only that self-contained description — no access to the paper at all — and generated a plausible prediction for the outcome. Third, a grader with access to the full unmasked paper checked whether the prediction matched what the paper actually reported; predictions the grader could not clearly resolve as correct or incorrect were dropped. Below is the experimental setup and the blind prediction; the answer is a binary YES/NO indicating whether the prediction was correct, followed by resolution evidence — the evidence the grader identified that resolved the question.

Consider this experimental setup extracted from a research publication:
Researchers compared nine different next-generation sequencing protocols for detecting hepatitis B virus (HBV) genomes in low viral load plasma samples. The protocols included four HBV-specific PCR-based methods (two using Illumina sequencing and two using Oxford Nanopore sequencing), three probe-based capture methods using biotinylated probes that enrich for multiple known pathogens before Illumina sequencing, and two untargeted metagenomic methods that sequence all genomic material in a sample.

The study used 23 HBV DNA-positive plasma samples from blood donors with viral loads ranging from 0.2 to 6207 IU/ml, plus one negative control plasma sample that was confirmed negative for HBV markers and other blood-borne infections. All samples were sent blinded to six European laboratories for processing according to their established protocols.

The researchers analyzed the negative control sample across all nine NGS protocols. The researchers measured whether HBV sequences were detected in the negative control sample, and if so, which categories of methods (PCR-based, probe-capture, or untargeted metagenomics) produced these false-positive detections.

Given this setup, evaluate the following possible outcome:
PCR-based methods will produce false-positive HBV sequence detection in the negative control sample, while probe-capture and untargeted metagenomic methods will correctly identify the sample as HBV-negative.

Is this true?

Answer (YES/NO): YES